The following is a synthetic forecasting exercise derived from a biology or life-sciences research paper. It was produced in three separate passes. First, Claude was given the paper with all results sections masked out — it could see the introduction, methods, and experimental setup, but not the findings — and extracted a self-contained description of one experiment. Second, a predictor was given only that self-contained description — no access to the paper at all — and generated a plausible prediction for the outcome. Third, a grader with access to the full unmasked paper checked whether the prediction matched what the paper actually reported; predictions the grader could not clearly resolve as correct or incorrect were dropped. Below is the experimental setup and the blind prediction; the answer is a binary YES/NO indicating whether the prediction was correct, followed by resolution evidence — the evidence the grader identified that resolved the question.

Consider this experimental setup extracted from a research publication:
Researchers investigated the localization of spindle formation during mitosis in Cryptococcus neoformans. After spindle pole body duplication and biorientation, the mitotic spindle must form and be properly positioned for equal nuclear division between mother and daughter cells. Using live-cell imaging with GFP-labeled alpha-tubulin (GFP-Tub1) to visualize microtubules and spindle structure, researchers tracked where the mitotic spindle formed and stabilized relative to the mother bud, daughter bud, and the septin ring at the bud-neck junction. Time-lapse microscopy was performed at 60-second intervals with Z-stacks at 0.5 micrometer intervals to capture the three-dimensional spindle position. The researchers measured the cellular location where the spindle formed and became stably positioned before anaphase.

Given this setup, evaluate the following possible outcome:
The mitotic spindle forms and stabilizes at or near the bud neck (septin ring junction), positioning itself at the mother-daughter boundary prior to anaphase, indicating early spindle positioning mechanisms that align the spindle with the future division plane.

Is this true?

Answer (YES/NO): NO